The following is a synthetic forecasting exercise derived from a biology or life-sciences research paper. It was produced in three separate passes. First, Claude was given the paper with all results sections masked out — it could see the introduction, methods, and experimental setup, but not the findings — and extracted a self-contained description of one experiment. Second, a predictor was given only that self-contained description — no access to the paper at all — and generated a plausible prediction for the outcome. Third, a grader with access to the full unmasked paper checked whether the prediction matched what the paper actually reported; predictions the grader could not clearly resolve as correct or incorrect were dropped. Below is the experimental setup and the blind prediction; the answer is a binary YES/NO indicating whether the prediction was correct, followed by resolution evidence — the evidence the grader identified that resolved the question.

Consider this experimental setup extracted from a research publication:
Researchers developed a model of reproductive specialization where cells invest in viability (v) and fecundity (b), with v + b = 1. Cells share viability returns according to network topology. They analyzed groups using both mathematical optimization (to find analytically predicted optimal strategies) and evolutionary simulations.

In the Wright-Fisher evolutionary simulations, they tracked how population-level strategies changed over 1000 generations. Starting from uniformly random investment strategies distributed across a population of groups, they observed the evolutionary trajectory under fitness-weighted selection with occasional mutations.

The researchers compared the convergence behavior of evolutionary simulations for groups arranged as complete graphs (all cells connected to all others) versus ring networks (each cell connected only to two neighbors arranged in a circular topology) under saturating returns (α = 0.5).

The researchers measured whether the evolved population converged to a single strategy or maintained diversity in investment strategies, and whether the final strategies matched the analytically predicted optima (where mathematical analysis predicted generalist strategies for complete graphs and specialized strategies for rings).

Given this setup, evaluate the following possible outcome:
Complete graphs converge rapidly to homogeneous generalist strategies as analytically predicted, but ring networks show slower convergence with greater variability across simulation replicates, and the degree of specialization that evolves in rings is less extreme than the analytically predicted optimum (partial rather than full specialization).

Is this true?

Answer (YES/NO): NO